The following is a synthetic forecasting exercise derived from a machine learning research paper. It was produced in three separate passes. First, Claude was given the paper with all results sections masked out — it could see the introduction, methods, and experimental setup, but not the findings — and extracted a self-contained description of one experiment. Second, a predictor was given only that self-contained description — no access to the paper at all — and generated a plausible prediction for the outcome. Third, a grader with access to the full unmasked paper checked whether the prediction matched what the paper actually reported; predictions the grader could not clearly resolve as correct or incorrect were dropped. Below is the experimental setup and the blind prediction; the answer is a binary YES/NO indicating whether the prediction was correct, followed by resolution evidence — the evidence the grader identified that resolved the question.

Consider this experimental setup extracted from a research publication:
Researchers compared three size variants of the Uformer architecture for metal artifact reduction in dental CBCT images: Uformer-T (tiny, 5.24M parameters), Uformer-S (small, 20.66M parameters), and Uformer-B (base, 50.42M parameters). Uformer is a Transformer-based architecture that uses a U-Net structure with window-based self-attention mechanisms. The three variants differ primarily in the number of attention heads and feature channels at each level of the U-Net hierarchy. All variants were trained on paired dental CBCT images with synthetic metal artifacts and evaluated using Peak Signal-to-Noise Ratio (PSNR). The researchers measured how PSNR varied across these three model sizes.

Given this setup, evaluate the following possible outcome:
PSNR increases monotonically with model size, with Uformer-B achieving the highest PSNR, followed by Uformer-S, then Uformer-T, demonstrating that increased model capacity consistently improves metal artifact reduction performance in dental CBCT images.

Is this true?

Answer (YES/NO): YES